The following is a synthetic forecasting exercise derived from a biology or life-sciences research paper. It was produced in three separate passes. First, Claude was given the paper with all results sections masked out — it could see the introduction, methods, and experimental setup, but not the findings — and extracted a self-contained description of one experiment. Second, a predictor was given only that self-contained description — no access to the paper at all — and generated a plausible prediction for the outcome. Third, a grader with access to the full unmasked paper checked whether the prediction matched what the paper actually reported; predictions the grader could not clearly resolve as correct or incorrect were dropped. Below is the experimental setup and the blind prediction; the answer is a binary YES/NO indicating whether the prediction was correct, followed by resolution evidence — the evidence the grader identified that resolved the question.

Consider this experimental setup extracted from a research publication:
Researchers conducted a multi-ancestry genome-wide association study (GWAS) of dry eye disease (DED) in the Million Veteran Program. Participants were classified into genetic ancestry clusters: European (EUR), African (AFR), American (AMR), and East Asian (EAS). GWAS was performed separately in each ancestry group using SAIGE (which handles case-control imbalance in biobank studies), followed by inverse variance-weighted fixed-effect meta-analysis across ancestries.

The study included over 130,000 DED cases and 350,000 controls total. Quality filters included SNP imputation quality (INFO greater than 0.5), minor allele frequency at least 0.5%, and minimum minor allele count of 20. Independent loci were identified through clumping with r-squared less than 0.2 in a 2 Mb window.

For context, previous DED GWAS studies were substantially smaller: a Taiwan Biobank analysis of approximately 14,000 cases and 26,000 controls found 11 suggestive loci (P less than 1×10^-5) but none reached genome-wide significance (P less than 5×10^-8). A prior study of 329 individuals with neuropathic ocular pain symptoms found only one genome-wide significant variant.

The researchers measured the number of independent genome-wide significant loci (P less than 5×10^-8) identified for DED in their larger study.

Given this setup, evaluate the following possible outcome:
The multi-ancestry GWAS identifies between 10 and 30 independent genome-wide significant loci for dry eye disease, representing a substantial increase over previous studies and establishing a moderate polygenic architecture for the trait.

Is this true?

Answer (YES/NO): YES